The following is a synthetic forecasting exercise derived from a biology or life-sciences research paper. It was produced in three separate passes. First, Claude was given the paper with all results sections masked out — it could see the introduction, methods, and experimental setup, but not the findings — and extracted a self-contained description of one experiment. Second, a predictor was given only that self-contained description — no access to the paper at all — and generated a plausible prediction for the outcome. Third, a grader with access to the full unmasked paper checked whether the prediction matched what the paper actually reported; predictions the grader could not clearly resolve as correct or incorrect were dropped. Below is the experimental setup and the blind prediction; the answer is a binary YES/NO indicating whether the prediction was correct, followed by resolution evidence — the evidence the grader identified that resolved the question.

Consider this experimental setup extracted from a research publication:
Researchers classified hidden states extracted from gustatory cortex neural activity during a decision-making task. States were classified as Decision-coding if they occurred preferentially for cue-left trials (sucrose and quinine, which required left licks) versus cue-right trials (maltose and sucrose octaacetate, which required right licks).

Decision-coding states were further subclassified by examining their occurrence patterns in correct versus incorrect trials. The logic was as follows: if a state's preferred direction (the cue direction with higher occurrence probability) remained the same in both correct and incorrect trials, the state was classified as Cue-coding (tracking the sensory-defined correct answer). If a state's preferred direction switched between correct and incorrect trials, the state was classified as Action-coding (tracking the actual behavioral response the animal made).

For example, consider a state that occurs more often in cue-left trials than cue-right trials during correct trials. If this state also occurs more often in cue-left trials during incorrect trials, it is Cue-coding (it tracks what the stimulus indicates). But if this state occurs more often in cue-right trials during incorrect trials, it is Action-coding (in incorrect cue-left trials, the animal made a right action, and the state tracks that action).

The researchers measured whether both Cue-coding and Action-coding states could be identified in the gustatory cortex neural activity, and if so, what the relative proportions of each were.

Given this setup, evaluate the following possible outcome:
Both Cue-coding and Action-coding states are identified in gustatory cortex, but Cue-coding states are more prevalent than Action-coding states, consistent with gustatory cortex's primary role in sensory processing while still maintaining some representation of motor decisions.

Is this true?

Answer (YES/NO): YES